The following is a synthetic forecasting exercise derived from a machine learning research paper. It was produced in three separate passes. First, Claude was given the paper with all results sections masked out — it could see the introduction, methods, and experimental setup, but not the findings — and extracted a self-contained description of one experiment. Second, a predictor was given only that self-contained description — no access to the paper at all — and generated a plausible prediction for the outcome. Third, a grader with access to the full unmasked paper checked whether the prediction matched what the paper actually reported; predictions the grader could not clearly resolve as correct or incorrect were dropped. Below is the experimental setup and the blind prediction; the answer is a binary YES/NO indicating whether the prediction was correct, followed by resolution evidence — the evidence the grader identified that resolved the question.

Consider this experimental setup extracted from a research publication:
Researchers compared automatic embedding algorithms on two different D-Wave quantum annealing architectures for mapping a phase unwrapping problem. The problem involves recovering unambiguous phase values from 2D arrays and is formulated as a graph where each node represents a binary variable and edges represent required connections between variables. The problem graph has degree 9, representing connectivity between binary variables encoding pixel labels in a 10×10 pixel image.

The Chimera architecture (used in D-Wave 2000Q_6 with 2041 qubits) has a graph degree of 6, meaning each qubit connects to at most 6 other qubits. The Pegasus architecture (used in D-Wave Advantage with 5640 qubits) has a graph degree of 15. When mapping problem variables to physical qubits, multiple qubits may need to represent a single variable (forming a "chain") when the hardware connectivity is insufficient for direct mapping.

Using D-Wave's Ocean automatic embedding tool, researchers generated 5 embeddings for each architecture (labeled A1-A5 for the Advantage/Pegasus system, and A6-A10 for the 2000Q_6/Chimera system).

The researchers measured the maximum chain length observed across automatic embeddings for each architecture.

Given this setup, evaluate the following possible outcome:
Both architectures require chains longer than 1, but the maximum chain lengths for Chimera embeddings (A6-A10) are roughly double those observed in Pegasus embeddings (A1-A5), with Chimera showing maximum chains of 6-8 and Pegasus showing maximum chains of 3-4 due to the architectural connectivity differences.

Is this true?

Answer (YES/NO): NO